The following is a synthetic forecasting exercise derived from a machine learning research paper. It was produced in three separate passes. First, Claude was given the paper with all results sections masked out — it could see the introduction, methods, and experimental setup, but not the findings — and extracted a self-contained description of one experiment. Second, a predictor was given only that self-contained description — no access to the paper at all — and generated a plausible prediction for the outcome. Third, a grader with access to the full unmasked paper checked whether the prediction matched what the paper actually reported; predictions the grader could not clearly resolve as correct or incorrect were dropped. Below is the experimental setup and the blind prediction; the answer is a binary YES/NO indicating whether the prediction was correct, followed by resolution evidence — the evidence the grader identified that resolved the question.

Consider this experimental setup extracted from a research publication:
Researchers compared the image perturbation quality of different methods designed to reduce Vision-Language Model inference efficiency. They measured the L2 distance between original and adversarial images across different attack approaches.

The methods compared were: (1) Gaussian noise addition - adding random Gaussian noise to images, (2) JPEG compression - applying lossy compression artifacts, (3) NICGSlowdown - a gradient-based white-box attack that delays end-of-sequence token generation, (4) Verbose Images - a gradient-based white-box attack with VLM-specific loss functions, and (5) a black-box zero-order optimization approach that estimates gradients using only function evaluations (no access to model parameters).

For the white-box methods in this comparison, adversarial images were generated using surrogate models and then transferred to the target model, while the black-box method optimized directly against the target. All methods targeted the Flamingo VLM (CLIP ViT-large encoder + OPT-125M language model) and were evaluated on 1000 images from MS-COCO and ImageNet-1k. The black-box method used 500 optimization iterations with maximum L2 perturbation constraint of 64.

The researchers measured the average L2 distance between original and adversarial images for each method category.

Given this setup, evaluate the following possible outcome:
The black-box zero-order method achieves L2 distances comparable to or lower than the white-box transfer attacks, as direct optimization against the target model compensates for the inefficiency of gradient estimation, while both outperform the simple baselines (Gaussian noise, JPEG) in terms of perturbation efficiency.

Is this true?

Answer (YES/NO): NO